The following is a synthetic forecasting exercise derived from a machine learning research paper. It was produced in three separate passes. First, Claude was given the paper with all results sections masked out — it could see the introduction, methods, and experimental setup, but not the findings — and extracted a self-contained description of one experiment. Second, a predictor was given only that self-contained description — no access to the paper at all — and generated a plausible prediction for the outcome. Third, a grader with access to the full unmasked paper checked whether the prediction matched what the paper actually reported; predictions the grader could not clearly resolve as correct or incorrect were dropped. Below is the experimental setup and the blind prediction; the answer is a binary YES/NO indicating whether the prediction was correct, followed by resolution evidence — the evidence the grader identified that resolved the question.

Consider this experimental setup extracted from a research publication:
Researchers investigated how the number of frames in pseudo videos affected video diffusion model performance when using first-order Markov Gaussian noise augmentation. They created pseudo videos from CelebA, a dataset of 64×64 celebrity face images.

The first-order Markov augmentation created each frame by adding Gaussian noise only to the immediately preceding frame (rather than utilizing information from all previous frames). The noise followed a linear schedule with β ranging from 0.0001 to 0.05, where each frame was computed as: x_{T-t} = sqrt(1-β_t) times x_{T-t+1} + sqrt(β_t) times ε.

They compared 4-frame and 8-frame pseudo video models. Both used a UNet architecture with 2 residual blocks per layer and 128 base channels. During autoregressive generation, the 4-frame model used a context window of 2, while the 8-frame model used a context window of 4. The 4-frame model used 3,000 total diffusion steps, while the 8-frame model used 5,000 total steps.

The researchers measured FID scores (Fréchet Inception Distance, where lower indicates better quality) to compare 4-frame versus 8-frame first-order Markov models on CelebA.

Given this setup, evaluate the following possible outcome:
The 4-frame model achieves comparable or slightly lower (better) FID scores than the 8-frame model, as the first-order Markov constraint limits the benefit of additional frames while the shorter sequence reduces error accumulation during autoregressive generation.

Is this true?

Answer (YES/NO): NO